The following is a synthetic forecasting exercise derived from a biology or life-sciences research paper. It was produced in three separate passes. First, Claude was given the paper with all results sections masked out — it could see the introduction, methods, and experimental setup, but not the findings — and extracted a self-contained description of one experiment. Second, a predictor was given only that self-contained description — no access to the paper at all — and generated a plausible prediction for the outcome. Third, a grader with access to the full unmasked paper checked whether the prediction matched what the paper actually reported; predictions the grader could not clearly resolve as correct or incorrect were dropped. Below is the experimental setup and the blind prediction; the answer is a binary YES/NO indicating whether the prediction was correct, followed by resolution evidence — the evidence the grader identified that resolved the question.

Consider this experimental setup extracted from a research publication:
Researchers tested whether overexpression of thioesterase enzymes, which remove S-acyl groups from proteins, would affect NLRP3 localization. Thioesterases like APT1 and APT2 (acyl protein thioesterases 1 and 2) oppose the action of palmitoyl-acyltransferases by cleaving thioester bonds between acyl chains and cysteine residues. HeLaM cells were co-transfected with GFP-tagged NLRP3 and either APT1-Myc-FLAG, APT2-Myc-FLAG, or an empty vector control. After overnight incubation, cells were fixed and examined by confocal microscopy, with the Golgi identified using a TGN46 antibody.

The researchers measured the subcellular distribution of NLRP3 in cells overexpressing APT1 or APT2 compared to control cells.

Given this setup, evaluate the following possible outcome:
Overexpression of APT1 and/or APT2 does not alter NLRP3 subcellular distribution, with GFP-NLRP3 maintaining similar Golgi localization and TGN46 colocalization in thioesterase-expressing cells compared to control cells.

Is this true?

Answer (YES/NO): NO